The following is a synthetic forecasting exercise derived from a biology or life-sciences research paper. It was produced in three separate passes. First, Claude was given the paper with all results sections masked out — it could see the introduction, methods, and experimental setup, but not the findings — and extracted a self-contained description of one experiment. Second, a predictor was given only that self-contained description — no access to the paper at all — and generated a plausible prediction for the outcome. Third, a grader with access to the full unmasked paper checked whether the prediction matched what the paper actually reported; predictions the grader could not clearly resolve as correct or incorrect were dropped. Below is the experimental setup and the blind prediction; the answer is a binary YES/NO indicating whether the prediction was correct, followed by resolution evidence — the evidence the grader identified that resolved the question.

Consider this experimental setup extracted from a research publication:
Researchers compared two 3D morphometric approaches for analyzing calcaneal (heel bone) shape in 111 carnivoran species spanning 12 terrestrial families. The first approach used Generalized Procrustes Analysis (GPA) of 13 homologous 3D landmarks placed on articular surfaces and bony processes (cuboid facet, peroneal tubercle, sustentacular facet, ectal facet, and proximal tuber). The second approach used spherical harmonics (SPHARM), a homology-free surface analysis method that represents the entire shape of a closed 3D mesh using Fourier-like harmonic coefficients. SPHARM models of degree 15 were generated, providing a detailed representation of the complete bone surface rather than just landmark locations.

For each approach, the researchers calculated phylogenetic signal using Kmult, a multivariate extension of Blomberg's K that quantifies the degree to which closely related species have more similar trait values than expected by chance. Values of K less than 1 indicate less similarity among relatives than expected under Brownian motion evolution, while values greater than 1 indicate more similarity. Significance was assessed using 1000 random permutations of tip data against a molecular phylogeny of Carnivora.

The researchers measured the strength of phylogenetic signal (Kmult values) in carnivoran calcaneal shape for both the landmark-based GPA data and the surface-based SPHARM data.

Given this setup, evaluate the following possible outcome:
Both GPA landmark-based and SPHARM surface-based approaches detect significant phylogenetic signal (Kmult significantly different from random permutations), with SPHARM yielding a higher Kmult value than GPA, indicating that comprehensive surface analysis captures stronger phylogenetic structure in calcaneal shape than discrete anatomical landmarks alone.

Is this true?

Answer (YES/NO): NO